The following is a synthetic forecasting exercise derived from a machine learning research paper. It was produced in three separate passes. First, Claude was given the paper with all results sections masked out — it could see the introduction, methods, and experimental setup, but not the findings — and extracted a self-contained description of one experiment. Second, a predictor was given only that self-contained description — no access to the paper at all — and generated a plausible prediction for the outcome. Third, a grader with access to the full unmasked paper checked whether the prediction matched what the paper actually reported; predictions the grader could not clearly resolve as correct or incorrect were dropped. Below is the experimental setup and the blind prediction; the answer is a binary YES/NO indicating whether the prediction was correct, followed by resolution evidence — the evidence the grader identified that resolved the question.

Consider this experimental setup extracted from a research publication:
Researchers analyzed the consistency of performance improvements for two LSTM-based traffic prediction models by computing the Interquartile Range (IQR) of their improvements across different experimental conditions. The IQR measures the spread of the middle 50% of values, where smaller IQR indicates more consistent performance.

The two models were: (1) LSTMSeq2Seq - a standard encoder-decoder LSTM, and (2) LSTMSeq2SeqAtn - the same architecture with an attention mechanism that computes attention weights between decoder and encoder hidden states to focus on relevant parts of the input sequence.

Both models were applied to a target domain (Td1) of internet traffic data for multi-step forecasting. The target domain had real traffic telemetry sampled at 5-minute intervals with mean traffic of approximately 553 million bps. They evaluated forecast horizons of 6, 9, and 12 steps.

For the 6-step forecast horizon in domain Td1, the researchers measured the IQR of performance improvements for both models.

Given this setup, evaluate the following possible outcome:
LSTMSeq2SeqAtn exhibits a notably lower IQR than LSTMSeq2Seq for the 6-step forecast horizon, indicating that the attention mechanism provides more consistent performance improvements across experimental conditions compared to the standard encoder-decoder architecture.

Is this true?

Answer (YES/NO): YES